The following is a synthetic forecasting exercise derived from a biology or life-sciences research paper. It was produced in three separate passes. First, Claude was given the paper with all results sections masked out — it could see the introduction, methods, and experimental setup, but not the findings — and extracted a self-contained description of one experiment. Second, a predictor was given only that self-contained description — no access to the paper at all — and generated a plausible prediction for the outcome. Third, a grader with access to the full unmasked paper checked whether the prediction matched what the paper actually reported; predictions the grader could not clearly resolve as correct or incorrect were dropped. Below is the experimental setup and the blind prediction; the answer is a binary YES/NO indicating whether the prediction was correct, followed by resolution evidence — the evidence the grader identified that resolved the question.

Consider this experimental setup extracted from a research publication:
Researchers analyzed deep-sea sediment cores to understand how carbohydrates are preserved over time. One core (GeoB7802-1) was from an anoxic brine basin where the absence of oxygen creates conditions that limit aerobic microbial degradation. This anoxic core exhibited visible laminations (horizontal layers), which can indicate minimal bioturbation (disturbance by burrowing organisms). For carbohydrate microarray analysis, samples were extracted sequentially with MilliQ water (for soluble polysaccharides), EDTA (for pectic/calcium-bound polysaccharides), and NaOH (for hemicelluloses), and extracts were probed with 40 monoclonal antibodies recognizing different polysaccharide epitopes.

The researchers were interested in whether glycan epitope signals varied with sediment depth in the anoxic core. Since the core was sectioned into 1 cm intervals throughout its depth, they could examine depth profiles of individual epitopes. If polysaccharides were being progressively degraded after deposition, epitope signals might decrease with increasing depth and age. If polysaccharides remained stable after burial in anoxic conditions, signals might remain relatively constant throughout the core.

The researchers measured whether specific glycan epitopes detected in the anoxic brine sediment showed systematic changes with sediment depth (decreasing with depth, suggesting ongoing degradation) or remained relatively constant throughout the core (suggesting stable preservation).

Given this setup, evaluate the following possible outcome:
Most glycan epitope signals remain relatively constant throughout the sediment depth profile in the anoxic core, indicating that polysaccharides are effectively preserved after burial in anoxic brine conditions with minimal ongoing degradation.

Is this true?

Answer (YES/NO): NO